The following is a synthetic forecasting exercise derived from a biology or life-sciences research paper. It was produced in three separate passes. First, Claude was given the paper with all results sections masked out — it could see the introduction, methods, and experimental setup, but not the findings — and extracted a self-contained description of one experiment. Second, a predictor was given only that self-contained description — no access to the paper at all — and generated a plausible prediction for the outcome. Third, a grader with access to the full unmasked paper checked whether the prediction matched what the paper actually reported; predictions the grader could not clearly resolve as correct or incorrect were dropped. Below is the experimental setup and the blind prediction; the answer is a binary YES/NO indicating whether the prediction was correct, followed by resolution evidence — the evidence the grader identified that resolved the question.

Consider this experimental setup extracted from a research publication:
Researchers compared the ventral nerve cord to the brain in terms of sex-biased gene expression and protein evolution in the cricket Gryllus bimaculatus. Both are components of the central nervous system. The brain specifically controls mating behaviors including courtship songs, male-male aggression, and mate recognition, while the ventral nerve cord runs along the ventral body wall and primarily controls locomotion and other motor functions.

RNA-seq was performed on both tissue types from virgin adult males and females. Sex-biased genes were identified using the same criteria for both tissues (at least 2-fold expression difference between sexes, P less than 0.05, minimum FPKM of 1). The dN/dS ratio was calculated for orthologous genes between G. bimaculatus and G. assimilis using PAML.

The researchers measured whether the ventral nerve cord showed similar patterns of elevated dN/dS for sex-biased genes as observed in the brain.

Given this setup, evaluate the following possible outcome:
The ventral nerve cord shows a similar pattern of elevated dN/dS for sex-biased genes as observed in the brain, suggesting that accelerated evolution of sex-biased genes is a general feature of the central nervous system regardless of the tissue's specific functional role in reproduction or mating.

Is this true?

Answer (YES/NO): NO